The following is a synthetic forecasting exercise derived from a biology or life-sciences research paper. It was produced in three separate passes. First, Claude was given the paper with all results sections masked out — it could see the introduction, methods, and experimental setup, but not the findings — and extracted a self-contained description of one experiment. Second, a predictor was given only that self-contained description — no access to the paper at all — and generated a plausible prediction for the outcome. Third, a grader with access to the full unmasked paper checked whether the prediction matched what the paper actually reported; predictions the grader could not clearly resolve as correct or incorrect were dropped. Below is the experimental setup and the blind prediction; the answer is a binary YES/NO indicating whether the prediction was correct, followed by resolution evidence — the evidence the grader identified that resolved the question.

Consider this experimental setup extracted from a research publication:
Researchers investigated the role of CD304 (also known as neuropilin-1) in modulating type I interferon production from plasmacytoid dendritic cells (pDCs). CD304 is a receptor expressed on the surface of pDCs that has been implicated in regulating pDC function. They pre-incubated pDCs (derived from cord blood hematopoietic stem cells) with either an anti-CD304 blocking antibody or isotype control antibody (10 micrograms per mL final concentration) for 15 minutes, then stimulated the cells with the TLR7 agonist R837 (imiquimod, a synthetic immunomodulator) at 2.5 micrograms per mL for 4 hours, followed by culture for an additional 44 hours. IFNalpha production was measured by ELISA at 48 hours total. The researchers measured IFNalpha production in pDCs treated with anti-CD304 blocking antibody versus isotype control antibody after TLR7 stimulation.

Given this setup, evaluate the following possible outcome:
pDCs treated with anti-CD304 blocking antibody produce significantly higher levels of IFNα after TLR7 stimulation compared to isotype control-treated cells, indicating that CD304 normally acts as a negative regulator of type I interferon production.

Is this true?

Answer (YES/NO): NO